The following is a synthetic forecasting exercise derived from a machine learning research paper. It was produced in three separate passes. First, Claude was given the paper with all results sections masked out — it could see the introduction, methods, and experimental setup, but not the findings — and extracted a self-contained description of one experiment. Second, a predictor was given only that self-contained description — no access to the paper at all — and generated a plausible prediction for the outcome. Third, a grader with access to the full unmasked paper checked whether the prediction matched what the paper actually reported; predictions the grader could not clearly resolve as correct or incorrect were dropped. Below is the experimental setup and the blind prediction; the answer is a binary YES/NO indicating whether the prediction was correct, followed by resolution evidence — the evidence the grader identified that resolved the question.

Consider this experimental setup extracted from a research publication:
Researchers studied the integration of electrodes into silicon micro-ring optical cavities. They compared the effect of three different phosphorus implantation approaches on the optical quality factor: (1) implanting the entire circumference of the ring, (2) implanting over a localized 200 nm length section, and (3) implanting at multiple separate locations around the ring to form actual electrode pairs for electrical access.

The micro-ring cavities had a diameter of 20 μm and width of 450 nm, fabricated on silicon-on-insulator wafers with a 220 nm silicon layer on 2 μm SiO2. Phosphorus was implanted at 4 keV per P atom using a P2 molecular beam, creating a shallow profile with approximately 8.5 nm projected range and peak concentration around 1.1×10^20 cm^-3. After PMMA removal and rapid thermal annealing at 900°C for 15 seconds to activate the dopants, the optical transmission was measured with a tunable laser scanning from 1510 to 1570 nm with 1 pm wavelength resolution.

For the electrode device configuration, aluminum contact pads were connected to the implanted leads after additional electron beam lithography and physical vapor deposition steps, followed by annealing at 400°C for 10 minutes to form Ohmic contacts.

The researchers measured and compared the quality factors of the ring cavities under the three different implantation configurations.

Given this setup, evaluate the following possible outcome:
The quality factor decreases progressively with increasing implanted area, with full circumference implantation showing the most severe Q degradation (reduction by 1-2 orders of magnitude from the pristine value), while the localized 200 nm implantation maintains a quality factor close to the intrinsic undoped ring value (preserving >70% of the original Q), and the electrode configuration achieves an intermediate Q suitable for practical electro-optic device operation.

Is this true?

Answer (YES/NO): NO